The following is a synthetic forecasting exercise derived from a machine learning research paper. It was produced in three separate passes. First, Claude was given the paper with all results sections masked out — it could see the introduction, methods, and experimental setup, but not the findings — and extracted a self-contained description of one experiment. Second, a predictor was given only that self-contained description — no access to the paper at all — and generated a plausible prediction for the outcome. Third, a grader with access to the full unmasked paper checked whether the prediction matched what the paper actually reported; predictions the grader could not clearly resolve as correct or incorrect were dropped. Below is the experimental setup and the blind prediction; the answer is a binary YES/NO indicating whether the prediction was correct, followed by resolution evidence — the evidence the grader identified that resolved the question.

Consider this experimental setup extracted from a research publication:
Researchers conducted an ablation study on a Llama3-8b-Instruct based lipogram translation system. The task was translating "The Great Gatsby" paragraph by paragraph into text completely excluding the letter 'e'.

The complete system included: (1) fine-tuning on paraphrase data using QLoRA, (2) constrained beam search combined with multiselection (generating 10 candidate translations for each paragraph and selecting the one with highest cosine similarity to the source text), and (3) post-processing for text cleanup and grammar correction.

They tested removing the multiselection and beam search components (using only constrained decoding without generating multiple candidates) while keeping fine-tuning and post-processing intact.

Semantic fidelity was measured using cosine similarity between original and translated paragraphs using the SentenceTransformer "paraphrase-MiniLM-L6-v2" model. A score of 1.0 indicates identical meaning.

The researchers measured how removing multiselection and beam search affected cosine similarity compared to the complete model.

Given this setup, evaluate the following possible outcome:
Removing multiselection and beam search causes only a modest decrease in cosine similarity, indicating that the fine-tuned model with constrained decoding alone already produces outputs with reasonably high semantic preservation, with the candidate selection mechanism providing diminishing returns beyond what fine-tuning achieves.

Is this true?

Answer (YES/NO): YES